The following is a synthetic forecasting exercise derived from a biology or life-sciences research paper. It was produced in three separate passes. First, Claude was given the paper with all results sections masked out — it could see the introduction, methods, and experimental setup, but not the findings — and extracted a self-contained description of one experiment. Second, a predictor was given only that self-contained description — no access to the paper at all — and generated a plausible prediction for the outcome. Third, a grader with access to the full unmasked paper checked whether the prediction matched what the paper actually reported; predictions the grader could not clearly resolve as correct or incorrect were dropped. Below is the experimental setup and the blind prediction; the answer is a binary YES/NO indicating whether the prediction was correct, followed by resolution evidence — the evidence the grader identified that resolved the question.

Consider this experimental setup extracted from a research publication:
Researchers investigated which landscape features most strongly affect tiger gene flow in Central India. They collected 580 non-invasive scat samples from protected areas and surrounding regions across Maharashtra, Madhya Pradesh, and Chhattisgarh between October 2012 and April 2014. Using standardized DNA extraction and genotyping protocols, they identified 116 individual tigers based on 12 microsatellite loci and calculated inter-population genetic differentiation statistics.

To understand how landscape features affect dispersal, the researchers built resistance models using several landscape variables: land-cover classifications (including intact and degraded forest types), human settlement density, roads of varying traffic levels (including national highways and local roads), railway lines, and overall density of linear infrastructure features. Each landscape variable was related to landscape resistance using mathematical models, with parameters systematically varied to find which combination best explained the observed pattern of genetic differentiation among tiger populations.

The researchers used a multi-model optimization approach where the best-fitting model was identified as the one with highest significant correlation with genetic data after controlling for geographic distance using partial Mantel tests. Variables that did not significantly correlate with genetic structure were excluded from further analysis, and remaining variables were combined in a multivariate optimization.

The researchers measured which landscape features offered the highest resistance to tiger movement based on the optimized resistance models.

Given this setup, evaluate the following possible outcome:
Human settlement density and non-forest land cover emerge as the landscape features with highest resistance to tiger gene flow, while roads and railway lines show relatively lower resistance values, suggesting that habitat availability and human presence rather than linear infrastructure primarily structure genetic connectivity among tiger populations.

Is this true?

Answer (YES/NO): NO